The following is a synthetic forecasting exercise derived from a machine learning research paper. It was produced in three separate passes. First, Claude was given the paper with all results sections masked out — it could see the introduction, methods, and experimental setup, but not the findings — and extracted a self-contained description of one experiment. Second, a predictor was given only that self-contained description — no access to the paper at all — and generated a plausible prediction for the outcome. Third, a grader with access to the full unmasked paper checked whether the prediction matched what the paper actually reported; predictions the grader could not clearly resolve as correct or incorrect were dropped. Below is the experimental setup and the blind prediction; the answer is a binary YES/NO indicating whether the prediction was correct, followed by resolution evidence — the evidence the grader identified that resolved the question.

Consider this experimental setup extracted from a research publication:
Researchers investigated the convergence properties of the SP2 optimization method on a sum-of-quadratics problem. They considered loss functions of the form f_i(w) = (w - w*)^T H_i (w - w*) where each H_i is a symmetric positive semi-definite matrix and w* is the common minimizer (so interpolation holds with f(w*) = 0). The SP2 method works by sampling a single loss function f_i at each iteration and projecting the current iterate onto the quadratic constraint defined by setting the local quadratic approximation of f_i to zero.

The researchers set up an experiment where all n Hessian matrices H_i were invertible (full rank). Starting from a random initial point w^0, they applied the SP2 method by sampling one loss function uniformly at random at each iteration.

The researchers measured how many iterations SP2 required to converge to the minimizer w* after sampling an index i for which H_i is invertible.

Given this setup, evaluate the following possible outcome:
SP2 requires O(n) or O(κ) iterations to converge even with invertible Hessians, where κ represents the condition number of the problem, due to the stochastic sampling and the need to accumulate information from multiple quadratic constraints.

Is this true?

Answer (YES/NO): NO